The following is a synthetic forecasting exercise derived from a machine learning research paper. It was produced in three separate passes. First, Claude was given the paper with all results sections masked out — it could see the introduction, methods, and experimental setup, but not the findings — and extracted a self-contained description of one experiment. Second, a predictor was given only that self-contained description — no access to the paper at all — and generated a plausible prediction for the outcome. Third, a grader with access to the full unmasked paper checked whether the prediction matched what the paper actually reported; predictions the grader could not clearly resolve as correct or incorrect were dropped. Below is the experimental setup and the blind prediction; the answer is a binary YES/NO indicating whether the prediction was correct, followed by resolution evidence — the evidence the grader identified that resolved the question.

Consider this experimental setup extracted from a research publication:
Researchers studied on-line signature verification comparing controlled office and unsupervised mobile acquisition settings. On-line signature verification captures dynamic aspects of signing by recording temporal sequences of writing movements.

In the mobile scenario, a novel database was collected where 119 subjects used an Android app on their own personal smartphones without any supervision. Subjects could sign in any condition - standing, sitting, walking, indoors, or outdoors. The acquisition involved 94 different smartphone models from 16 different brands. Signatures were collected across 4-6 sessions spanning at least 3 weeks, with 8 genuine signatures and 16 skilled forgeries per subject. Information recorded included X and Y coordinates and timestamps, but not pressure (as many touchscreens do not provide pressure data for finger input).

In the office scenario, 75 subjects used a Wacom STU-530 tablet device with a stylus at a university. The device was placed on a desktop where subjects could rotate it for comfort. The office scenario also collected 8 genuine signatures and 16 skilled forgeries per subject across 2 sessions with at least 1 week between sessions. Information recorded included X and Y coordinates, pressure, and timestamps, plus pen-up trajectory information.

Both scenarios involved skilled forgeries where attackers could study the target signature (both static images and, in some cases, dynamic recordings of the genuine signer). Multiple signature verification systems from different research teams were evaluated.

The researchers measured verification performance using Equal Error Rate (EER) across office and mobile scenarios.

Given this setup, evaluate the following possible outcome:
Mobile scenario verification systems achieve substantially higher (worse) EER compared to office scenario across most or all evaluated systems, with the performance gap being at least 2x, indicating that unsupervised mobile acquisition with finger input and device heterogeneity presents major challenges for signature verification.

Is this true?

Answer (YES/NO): NO